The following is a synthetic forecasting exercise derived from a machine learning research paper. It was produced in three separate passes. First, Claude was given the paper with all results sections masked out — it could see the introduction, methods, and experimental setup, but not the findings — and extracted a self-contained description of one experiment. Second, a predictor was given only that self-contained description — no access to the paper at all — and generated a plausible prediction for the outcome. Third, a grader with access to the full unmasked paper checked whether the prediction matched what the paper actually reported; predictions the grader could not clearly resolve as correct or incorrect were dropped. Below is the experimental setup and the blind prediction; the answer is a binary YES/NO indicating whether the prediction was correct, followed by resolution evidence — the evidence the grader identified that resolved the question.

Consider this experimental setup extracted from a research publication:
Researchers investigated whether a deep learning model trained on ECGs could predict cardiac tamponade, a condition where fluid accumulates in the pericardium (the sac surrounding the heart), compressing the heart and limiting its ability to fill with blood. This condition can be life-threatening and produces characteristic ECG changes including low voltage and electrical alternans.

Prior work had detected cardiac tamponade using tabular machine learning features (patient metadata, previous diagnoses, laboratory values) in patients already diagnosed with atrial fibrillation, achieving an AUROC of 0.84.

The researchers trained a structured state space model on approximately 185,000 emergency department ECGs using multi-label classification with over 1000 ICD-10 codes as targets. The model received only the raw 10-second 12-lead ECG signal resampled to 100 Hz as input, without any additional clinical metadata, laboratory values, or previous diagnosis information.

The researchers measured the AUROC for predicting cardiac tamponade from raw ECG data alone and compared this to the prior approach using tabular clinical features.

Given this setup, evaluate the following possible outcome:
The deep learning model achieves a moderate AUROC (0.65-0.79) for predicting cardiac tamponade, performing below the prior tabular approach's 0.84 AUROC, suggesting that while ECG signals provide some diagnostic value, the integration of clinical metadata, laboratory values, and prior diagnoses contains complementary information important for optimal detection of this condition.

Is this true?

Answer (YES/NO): NO